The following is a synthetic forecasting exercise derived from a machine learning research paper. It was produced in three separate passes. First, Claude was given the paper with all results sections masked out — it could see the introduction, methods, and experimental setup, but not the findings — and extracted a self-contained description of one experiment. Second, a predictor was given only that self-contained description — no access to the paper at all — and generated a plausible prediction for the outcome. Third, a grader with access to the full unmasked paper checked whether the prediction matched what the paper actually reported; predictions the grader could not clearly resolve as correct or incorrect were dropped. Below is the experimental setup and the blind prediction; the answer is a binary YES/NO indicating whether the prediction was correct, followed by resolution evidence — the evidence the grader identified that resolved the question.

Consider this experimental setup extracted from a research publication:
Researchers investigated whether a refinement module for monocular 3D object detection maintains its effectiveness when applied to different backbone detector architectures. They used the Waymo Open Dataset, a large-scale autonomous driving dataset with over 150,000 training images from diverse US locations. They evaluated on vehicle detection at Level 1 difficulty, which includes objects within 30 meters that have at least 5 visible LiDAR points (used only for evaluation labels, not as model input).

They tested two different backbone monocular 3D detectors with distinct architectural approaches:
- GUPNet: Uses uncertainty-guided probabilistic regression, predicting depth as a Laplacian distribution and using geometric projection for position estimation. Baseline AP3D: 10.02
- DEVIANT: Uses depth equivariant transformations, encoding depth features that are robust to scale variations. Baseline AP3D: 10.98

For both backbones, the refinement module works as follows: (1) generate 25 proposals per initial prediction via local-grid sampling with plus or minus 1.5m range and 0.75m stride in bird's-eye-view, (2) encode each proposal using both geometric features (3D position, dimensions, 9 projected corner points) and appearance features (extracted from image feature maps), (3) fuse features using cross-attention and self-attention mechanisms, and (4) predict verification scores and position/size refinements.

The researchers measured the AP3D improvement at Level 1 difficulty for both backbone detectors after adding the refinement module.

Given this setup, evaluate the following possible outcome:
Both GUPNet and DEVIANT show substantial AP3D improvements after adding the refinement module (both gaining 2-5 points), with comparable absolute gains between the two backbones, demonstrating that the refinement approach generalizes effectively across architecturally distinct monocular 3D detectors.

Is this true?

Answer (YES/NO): NO